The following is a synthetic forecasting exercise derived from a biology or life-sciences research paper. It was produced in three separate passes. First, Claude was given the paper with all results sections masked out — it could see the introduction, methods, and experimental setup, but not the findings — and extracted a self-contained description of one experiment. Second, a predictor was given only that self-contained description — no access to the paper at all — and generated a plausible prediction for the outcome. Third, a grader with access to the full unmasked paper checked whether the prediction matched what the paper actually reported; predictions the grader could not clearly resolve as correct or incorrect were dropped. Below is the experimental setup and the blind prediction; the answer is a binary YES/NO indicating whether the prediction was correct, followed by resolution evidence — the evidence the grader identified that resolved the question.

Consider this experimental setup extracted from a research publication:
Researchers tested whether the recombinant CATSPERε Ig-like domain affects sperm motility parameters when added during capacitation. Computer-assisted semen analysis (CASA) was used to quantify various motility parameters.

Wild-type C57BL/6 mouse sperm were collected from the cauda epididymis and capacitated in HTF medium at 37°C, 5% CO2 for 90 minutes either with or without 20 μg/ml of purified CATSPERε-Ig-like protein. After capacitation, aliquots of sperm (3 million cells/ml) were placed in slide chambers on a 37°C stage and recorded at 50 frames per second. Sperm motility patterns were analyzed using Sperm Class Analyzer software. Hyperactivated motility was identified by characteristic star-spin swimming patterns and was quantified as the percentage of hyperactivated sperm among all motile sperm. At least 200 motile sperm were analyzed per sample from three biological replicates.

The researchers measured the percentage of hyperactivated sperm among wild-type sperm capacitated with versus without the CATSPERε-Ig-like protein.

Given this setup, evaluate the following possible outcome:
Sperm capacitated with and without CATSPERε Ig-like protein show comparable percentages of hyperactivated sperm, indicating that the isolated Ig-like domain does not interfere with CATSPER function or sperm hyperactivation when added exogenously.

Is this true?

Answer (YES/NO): NO